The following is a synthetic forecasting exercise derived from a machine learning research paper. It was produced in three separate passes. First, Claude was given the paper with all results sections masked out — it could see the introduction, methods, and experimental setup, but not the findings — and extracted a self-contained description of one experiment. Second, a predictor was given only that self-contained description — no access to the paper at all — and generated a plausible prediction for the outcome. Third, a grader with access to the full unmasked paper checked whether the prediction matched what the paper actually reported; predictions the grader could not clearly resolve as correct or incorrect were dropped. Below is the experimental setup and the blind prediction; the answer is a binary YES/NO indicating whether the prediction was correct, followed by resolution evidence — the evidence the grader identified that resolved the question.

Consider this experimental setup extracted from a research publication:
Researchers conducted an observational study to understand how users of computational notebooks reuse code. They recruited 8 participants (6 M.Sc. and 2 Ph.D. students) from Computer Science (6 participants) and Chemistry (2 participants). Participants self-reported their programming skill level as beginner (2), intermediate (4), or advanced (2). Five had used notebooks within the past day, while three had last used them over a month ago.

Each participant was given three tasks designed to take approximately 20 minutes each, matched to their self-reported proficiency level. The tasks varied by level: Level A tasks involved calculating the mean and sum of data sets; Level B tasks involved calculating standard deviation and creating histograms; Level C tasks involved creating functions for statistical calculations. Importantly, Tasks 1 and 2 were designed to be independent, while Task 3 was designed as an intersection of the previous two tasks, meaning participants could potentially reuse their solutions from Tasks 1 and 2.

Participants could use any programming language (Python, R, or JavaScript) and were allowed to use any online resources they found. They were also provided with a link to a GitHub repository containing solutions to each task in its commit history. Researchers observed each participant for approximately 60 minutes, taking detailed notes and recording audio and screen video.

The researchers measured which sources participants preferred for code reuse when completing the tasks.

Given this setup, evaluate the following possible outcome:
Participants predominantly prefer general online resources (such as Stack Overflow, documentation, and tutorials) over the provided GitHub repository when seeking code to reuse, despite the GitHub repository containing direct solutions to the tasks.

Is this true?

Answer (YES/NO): YES